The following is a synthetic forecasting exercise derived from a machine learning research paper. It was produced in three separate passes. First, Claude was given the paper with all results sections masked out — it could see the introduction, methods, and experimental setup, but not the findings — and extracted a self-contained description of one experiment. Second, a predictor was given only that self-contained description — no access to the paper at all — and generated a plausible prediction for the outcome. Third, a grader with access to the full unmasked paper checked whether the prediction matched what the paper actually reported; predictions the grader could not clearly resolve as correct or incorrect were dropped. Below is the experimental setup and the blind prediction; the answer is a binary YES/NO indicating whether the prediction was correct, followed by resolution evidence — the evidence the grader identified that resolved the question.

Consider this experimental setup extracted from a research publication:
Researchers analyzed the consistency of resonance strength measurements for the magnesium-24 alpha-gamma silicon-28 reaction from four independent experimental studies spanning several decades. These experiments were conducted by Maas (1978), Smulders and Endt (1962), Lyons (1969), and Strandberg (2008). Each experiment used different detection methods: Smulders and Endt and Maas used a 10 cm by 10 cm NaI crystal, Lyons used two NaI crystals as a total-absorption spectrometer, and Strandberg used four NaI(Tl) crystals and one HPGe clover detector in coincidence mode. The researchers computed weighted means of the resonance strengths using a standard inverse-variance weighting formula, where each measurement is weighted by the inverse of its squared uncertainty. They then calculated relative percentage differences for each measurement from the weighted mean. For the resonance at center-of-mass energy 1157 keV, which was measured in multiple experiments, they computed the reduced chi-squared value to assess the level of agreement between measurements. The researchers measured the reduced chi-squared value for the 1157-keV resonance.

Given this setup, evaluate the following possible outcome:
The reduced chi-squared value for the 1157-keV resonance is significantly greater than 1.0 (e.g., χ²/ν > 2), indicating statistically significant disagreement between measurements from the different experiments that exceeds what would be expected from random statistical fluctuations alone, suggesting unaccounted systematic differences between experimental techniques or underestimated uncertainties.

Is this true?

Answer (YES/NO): NO